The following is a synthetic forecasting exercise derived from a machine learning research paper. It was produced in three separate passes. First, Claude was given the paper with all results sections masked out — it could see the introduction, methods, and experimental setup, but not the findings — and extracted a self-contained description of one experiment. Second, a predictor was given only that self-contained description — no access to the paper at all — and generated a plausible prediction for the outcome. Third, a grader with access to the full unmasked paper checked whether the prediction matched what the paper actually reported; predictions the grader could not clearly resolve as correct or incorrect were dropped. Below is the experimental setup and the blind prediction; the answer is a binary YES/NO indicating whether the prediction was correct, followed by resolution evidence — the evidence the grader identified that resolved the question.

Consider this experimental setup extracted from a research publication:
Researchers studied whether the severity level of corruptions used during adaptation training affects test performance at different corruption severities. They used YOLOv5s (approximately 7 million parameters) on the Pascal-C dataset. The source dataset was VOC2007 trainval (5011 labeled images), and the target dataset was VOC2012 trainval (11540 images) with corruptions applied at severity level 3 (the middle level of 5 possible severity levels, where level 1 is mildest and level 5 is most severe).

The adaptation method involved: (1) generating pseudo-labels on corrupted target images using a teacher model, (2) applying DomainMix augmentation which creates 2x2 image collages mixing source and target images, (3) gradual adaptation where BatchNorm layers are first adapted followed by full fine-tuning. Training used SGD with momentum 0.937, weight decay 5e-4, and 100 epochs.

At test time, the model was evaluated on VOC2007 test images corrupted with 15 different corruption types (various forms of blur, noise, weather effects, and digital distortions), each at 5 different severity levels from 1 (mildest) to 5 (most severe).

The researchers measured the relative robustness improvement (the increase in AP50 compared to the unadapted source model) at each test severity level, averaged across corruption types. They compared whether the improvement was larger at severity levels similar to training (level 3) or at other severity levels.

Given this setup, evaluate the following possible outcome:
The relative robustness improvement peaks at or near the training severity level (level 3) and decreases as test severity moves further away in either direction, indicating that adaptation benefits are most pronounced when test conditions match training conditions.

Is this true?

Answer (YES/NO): NO